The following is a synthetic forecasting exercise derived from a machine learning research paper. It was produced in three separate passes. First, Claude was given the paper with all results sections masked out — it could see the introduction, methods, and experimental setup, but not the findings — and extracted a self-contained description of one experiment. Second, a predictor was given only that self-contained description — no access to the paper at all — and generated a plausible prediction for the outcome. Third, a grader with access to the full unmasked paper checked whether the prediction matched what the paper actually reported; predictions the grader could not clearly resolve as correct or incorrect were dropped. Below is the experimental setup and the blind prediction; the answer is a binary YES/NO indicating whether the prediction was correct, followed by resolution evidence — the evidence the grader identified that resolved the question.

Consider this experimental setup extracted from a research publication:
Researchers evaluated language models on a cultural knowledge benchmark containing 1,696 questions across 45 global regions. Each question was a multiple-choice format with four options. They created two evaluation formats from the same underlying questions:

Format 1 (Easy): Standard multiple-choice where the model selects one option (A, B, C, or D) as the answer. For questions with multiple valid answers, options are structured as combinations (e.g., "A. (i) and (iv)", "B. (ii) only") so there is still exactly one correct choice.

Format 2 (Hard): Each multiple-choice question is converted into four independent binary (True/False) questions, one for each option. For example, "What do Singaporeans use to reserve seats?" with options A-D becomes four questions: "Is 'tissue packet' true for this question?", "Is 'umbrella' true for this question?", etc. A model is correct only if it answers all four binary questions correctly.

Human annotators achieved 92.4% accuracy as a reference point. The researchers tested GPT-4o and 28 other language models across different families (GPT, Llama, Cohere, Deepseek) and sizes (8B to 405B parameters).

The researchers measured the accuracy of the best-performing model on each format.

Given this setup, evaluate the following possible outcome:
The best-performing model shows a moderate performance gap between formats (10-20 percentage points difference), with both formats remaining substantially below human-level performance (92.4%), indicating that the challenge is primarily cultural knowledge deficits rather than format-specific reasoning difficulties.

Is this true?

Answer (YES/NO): NO